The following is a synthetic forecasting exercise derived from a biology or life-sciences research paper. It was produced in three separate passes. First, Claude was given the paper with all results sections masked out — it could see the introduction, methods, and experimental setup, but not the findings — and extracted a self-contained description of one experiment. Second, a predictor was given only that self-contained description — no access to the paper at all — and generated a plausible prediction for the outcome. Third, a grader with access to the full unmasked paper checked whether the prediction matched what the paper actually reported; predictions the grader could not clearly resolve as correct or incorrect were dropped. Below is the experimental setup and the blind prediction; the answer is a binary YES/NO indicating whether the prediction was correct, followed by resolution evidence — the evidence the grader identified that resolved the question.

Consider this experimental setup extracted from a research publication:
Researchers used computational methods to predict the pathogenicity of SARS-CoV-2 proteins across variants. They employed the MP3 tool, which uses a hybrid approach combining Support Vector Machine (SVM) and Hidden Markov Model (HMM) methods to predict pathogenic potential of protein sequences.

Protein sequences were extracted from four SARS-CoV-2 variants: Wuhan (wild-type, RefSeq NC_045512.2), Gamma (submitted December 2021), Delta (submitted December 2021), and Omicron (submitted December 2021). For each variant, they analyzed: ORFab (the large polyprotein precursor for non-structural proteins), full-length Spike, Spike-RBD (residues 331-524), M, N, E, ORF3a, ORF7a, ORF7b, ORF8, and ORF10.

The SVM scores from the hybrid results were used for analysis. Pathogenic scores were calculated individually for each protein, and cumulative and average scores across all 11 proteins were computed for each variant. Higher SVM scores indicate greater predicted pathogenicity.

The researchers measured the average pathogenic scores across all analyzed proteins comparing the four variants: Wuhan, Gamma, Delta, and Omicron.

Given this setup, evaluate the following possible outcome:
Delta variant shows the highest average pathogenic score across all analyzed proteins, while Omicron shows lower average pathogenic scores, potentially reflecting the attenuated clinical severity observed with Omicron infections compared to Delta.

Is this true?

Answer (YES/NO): NO